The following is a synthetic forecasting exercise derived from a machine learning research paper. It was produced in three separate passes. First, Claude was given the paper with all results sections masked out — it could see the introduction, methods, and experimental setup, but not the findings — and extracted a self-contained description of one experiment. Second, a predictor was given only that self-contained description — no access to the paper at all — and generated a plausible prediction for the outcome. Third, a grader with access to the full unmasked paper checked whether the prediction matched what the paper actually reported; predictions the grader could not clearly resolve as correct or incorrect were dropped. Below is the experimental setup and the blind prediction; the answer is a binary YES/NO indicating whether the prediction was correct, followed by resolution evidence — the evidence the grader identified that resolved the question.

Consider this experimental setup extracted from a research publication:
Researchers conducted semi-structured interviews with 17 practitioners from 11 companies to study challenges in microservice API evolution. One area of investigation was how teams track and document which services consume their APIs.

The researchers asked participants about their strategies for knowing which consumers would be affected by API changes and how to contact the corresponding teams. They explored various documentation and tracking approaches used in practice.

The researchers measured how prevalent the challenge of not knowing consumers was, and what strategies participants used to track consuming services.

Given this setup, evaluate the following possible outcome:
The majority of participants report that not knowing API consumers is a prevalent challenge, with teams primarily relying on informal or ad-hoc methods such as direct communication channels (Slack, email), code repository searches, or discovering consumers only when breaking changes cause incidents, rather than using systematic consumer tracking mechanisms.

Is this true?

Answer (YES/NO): NO